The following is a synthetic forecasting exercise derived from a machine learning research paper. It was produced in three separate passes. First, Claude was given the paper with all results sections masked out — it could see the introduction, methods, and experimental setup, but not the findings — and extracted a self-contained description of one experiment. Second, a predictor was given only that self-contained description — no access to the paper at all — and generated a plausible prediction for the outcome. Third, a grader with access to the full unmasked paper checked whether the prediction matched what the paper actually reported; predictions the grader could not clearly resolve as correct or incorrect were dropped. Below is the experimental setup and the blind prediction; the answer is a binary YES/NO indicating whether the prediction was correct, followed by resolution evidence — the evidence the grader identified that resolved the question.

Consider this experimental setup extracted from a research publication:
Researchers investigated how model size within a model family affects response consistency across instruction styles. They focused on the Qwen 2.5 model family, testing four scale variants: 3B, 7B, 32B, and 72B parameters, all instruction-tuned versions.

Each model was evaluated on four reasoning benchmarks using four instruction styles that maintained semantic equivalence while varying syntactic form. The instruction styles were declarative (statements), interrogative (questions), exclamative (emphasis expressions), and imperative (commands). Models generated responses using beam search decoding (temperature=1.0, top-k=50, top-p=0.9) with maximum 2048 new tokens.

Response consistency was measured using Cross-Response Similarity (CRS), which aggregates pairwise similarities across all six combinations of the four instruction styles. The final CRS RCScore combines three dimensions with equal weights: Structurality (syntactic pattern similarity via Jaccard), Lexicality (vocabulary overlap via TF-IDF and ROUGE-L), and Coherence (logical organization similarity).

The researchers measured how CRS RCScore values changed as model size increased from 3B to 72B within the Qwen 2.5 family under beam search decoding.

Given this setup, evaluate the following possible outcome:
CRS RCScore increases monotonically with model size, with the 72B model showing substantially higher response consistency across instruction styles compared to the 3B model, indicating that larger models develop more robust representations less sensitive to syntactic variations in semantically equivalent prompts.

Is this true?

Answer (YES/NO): NO